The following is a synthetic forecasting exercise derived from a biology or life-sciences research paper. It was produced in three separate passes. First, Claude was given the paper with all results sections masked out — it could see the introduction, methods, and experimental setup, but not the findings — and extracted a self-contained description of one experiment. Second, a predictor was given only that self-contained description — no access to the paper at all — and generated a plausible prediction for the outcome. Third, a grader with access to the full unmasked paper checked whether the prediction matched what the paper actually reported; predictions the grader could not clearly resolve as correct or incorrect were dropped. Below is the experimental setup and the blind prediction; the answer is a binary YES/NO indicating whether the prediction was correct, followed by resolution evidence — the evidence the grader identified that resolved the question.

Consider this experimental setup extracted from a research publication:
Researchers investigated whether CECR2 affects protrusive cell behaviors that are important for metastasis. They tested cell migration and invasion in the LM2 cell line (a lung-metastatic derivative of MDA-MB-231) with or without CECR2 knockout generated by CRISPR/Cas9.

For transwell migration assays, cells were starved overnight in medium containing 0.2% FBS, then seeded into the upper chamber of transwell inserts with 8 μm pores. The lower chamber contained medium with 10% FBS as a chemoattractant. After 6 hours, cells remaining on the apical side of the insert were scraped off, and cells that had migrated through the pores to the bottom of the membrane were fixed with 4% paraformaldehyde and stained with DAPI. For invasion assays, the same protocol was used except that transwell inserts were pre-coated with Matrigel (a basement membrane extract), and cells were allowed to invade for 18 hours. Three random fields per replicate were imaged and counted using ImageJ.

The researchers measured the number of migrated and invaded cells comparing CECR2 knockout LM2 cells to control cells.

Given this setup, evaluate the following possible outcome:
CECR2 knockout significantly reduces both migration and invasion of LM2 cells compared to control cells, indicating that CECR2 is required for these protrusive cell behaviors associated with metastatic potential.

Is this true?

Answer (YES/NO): YES